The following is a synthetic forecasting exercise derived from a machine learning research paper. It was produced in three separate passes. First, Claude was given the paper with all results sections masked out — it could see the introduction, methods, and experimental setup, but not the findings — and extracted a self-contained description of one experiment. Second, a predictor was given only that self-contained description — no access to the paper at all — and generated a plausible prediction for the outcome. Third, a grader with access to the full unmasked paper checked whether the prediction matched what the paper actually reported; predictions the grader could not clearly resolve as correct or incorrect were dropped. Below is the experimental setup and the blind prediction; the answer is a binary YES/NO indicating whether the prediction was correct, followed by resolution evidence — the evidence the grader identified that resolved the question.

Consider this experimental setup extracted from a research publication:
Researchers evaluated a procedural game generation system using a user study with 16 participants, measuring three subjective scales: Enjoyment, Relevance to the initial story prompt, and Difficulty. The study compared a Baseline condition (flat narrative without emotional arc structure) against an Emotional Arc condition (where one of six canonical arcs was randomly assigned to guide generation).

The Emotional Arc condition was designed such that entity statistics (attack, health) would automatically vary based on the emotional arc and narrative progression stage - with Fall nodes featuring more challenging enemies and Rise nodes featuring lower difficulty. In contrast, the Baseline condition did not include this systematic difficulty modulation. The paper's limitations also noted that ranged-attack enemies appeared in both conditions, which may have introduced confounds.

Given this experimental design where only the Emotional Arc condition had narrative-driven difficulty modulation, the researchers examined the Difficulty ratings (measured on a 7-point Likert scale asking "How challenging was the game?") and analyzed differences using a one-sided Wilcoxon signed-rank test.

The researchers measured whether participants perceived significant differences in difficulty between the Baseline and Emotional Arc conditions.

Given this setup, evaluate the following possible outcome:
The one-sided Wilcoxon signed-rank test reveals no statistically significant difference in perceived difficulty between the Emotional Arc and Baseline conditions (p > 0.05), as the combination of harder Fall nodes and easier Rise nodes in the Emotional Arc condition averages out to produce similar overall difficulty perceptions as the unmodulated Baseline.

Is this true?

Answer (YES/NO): YES